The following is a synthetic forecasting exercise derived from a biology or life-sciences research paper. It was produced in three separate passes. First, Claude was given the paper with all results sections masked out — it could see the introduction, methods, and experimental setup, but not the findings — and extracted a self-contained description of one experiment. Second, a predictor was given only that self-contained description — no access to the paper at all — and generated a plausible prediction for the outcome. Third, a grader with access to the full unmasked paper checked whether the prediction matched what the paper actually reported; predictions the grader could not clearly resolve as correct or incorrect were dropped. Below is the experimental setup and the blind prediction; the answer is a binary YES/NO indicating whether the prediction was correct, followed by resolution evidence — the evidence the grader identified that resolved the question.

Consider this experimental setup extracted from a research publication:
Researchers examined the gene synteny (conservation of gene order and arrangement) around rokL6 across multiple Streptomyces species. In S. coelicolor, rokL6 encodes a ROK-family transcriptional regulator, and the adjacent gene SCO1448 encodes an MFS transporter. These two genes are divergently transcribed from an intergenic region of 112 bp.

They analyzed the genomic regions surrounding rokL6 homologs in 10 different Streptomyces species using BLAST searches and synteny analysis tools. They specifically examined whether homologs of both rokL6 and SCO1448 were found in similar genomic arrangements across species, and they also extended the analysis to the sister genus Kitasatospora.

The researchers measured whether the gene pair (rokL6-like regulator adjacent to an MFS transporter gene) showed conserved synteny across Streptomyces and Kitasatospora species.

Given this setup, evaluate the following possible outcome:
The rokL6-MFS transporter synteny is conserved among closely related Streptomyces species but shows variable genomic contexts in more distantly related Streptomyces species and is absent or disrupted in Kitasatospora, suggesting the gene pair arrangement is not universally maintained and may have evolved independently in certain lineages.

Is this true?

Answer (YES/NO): NO